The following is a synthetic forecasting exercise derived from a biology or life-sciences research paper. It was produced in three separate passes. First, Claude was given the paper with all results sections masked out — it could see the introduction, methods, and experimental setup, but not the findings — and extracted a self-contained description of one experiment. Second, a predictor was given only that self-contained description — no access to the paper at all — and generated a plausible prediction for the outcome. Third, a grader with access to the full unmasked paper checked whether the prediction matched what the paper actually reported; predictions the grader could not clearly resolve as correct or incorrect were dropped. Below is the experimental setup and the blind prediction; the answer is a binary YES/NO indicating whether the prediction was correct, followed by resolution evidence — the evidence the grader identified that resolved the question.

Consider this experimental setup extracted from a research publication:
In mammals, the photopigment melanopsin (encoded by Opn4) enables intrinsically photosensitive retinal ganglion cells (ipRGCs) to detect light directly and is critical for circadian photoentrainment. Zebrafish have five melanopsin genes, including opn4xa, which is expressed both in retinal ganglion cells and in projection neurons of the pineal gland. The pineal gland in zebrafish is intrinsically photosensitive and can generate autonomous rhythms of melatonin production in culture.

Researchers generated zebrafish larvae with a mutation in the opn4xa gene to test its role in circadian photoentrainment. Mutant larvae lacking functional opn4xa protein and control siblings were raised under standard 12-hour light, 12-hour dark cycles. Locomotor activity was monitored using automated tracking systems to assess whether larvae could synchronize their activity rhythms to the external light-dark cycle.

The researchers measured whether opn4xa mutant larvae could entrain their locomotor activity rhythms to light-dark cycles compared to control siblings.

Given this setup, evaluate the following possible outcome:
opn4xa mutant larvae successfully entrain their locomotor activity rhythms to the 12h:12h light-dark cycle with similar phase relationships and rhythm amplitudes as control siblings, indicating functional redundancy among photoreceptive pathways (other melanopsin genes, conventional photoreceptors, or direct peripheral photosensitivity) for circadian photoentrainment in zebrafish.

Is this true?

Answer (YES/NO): YES